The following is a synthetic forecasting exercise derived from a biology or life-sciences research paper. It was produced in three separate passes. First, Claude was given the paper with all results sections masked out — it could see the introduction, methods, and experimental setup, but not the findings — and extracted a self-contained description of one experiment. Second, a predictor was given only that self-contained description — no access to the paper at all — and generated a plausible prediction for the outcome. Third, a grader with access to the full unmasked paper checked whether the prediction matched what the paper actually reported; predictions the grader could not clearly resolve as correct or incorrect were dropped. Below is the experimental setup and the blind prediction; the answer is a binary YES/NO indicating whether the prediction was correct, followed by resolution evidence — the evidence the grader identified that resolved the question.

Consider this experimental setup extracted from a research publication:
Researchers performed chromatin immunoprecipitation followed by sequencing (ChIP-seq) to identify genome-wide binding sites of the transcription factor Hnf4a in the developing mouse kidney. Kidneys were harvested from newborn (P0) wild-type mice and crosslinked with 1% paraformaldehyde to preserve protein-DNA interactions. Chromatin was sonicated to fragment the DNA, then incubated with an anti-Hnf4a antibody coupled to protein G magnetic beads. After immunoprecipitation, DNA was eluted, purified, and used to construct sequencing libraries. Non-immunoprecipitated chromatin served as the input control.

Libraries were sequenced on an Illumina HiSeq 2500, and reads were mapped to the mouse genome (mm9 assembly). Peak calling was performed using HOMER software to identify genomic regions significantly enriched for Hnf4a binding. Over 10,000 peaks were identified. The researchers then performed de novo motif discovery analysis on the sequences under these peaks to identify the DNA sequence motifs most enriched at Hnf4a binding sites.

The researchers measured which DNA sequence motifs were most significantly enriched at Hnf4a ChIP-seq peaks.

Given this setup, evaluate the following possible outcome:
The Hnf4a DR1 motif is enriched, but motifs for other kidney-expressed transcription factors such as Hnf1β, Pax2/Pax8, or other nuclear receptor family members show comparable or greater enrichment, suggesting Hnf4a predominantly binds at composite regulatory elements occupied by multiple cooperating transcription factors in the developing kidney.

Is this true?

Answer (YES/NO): NO